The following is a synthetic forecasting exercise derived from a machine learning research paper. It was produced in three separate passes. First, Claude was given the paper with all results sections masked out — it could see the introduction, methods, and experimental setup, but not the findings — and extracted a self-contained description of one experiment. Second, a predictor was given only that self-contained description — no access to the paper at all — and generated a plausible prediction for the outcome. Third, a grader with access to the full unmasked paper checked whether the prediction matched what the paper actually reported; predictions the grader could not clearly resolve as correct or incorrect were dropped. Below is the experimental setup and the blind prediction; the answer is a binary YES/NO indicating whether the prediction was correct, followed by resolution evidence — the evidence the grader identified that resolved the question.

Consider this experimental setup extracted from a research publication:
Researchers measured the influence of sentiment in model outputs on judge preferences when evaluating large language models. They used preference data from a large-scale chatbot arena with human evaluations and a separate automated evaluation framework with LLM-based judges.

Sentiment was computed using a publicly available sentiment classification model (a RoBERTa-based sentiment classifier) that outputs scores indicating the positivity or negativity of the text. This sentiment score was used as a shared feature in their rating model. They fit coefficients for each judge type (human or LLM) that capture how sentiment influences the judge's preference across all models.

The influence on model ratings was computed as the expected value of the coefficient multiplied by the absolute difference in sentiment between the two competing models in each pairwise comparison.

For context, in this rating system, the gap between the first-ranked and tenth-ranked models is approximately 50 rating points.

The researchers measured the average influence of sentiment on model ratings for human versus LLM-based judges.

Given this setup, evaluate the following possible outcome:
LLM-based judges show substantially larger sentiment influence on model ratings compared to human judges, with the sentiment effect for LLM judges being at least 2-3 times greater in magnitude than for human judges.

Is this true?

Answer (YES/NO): NO